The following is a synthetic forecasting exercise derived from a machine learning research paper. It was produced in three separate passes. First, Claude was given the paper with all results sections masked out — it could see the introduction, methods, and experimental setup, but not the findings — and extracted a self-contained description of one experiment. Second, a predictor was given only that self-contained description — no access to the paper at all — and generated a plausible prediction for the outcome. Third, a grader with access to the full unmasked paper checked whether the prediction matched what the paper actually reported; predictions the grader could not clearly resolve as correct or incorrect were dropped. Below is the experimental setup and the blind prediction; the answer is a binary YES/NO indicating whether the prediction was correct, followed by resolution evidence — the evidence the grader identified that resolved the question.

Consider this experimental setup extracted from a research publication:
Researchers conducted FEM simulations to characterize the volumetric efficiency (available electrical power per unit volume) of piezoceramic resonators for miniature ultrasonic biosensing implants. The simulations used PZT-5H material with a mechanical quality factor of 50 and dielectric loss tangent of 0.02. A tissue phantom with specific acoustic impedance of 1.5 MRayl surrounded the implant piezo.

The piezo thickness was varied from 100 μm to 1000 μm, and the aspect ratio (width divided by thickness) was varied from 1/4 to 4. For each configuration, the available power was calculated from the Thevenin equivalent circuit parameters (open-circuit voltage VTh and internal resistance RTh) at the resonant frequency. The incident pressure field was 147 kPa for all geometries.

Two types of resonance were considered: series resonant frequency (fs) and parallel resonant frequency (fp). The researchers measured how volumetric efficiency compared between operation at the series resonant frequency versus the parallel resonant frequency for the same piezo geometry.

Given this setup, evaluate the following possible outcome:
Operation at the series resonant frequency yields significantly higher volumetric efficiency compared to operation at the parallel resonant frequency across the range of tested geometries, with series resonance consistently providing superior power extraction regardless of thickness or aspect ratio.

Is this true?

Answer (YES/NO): NO